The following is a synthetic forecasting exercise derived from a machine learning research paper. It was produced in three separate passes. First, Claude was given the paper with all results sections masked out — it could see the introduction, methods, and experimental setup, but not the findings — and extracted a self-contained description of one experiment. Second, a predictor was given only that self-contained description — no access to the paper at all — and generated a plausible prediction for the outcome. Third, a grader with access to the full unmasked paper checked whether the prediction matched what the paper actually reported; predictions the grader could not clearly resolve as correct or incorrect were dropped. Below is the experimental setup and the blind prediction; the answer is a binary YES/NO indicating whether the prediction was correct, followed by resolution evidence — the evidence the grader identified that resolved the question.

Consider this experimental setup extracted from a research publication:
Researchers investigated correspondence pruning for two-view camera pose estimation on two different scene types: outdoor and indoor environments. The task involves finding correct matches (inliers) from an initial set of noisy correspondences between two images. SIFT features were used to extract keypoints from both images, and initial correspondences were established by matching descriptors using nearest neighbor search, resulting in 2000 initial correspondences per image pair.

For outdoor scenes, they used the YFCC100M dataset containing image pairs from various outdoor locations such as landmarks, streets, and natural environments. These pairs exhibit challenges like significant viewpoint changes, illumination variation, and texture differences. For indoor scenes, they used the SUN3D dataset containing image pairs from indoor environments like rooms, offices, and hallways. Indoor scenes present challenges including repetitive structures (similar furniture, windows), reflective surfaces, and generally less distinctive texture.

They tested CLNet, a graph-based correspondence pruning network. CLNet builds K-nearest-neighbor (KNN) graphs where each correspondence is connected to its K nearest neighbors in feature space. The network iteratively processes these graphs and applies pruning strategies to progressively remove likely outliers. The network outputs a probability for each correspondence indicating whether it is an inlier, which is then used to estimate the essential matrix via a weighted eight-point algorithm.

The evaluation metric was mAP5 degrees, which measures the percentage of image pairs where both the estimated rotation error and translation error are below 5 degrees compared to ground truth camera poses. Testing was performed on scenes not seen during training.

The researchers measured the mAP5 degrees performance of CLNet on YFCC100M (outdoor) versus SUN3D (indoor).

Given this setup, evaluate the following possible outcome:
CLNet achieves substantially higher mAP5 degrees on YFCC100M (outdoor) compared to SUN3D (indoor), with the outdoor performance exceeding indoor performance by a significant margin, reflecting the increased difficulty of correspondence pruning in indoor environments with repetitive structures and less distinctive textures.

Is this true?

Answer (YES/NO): YES